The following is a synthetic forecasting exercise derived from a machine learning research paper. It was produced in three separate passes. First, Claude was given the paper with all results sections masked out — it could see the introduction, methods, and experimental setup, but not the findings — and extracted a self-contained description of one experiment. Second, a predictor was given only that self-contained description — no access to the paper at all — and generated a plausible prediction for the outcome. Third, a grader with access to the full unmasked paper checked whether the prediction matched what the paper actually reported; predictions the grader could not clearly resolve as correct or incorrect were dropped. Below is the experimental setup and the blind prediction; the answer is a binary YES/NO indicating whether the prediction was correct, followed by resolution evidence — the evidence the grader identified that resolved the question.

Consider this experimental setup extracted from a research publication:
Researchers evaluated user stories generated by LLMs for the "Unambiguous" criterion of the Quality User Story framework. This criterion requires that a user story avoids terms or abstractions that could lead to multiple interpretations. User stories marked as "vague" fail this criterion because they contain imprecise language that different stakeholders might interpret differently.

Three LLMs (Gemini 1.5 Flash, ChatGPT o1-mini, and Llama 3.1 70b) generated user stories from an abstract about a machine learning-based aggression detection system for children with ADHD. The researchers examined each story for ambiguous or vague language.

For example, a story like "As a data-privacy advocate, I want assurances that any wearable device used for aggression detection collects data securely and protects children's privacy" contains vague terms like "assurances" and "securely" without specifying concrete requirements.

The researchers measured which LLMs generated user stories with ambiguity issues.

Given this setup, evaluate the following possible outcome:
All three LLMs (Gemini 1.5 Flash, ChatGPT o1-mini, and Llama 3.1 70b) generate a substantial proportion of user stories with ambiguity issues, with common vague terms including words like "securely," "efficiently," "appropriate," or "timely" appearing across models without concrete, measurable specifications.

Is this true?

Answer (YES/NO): YES